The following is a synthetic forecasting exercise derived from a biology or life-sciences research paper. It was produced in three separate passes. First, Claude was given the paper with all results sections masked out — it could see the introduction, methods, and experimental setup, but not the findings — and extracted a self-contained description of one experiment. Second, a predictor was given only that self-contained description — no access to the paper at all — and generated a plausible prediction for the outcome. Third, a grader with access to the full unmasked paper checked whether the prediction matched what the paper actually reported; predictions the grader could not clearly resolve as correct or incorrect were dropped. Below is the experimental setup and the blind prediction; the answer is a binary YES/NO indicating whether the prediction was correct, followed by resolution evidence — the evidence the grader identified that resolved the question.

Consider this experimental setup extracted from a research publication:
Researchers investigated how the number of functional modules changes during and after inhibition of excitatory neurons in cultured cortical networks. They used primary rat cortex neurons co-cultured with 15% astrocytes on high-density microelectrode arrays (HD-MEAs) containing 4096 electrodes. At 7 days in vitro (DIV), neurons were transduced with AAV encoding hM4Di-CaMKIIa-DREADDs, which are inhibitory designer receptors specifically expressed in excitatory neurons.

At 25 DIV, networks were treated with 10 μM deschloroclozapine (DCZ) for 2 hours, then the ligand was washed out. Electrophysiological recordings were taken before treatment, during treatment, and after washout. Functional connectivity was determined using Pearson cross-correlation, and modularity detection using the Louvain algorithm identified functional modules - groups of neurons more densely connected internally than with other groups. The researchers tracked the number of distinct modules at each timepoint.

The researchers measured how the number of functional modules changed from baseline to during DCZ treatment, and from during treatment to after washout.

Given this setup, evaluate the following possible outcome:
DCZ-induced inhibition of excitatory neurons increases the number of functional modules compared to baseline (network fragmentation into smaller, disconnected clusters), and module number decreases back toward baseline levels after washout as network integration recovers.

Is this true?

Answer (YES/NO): NO